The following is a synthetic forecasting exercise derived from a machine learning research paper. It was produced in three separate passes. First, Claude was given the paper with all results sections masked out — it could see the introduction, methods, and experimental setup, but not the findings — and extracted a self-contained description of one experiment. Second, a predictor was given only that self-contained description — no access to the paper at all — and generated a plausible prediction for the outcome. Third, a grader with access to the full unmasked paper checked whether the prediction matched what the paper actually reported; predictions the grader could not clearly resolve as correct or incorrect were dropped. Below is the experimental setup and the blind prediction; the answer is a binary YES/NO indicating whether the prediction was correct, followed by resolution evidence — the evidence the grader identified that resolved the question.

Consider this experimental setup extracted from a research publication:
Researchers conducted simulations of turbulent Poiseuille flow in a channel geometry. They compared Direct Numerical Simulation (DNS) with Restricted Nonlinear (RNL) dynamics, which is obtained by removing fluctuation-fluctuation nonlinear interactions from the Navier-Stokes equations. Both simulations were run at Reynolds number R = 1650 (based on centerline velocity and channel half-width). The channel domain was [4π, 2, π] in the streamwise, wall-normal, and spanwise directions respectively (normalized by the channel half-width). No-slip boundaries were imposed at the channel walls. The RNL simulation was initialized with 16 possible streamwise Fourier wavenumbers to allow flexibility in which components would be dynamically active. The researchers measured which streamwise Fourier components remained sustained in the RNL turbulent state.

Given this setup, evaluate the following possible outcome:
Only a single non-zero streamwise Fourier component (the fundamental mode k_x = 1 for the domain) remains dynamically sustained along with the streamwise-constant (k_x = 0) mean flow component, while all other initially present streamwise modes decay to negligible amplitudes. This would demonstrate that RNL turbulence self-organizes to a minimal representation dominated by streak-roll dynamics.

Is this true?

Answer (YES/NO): NO